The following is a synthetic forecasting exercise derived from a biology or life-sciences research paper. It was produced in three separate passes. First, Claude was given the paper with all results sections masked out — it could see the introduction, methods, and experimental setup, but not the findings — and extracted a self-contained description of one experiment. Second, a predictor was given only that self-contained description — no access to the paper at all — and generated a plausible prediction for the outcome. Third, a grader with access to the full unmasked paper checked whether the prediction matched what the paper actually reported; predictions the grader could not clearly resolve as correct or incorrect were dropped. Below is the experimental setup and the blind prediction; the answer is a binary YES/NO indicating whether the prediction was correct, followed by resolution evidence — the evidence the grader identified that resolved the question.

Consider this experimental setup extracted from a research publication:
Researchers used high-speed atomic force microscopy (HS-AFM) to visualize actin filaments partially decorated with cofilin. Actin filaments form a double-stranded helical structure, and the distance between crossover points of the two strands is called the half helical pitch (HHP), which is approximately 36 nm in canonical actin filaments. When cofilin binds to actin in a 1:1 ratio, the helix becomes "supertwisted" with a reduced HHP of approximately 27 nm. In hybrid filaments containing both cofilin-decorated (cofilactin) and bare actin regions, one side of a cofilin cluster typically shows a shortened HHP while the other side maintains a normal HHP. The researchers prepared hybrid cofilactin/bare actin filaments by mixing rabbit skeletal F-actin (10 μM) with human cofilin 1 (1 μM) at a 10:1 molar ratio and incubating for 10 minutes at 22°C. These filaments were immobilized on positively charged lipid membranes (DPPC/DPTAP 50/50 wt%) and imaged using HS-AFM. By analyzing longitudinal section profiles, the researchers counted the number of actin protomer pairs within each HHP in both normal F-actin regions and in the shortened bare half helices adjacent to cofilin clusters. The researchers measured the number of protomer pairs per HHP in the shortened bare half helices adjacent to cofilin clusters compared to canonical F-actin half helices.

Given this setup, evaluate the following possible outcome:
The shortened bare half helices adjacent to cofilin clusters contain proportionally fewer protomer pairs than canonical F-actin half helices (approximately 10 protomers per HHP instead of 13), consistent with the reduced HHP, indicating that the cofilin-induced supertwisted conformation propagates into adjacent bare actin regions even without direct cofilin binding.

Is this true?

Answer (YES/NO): YES